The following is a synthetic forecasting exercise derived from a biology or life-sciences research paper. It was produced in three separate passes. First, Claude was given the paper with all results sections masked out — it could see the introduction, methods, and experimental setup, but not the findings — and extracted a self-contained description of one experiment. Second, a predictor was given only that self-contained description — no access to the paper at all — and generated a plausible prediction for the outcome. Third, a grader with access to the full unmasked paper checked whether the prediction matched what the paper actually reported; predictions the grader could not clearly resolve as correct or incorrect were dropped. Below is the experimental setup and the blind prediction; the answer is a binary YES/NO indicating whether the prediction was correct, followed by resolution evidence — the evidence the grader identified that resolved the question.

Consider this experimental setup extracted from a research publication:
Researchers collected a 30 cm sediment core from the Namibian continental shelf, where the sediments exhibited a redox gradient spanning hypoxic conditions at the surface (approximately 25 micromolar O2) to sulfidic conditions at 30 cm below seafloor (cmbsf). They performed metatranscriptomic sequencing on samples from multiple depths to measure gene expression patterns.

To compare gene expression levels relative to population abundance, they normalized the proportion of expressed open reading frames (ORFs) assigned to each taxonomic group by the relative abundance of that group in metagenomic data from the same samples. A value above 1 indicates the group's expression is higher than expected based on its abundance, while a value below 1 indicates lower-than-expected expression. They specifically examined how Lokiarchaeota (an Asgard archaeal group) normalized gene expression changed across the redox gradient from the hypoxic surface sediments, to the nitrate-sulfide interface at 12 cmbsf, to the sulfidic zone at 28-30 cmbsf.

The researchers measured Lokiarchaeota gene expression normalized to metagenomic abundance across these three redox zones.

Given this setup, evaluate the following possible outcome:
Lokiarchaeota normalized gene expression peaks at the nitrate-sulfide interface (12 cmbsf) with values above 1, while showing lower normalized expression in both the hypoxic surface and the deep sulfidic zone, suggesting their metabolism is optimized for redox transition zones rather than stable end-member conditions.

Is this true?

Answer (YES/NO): NO